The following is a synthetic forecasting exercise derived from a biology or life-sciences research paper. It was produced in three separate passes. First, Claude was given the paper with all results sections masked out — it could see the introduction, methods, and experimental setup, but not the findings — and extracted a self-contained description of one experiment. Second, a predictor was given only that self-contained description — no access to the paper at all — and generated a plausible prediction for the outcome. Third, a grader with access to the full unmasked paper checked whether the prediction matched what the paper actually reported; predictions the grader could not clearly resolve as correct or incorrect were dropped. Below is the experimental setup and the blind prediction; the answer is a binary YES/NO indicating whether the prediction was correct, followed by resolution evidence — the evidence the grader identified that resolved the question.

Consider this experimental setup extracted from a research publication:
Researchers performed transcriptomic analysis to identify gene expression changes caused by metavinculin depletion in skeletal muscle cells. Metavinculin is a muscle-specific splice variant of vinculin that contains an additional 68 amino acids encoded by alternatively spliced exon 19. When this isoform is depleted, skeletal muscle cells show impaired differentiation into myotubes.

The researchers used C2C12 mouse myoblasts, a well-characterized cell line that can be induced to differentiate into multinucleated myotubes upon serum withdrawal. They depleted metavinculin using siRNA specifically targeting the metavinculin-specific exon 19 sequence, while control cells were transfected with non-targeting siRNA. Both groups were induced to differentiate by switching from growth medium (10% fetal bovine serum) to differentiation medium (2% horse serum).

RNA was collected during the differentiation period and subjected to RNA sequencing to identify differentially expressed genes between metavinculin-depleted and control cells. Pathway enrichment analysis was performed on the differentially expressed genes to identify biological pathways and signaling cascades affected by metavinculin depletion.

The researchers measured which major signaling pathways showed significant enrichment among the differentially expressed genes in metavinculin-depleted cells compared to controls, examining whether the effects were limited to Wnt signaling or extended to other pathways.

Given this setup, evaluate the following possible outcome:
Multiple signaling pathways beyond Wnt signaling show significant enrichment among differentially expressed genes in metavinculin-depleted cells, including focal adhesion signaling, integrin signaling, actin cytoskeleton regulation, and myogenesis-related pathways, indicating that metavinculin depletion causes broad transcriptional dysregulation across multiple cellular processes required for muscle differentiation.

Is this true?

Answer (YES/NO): YES